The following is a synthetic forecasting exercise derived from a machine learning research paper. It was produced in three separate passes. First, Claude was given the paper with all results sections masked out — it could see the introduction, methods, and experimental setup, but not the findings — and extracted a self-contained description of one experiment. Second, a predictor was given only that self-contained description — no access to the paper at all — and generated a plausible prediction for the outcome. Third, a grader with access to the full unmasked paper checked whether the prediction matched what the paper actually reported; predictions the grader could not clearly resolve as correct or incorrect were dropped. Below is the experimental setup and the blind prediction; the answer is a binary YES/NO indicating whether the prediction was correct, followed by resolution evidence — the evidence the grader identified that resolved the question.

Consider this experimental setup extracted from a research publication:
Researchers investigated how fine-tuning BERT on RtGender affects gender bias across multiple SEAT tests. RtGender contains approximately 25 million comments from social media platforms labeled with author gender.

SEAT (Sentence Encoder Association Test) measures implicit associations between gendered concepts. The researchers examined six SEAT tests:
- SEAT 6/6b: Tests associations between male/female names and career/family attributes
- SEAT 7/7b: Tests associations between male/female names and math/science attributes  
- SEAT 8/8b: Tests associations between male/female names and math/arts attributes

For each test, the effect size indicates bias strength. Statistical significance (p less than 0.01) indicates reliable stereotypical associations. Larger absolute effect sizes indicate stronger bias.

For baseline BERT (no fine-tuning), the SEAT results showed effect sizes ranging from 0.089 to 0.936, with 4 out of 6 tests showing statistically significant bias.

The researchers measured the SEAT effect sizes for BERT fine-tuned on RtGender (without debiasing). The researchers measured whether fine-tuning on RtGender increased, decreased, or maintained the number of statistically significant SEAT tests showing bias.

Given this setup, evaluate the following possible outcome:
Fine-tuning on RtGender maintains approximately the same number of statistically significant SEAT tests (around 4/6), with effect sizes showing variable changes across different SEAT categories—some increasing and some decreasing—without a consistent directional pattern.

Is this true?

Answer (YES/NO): NO